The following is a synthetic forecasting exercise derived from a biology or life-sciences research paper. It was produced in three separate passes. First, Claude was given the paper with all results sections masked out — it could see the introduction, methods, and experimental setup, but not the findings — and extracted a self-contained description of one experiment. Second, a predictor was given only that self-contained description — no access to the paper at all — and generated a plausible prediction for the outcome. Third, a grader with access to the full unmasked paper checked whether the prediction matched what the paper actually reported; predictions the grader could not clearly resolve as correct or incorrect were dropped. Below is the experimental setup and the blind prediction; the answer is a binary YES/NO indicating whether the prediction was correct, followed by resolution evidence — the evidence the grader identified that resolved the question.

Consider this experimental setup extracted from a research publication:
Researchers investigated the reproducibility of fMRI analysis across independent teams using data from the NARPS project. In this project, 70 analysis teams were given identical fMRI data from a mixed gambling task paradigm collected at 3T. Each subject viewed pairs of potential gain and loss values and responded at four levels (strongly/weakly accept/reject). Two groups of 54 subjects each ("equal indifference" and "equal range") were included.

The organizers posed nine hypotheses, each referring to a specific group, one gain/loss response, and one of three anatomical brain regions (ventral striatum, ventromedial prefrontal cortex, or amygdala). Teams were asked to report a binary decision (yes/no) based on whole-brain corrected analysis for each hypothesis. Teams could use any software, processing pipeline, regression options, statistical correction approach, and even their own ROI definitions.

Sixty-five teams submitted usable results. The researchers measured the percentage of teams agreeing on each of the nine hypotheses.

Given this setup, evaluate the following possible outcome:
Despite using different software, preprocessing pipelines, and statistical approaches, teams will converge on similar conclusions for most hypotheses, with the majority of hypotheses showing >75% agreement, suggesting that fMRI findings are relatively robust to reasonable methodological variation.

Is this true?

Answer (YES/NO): YES